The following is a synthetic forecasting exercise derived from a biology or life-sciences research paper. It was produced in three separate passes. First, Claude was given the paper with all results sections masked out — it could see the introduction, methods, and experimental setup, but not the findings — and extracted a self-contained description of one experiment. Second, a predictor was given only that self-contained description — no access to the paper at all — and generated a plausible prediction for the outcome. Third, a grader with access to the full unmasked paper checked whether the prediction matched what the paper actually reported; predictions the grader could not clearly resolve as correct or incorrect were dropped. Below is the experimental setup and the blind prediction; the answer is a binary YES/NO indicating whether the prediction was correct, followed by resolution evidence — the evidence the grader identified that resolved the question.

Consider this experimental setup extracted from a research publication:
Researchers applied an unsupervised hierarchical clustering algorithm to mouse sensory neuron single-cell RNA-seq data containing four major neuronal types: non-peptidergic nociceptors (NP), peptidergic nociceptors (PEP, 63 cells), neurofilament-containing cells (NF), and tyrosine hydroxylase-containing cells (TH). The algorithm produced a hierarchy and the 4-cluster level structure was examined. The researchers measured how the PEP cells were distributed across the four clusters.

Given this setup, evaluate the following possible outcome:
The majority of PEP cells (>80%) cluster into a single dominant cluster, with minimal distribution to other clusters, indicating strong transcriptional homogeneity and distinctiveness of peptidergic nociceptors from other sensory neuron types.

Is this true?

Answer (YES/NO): NO